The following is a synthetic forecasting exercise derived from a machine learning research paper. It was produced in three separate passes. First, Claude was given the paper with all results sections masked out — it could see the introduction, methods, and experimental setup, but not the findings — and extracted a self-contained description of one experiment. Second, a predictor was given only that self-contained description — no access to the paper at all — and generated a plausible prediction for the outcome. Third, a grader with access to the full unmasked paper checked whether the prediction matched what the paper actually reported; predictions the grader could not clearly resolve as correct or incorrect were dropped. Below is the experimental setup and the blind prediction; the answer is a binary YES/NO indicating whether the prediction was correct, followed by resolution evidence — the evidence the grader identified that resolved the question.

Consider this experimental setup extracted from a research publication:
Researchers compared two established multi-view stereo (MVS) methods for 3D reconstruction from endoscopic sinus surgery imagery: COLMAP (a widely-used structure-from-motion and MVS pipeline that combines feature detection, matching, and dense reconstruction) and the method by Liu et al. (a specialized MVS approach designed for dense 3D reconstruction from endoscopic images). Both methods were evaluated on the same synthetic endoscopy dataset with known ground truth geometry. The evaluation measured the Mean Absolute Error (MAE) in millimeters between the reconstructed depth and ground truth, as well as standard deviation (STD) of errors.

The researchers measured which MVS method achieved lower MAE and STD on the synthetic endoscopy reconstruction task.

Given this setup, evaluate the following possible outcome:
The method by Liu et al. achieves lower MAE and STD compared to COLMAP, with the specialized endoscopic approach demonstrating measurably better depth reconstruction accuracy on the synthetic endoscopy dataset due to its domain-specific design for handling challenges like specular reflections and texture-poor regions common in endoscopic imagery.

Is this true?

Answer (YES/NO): YES